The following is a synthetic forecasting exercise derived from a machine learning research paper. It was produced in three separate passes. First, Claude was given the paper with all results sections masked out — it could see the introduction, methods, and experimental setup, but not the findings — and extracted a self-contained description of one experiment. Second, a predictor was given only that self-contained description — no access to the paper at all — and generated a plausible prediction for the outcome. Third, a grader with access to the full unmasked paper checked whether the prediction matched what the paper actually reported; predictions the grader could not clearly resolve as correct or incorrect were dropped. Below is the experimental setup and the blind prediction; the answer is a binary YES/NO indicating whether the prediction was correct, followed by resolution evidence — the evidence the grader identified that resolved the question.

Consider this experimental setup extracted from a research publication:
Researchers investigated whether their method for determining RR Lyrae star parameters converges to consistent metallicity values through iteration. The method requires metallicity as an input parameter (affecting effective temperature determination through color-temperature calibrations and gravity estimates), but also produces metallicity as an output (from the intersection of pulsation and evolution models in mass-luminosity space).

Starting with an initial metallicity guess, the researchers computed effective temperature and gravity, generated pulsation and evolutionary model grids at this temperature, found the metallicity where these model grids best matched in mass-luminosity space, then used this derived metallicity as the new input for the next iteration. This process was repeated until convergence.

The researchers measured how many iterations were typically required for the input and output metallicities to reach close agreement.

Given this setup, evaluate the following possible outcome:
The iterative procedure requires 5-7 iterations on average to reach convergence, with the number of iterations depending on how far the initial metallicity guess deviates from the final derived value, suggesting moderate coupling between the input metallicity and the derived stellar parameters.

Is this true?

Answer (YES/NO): NO